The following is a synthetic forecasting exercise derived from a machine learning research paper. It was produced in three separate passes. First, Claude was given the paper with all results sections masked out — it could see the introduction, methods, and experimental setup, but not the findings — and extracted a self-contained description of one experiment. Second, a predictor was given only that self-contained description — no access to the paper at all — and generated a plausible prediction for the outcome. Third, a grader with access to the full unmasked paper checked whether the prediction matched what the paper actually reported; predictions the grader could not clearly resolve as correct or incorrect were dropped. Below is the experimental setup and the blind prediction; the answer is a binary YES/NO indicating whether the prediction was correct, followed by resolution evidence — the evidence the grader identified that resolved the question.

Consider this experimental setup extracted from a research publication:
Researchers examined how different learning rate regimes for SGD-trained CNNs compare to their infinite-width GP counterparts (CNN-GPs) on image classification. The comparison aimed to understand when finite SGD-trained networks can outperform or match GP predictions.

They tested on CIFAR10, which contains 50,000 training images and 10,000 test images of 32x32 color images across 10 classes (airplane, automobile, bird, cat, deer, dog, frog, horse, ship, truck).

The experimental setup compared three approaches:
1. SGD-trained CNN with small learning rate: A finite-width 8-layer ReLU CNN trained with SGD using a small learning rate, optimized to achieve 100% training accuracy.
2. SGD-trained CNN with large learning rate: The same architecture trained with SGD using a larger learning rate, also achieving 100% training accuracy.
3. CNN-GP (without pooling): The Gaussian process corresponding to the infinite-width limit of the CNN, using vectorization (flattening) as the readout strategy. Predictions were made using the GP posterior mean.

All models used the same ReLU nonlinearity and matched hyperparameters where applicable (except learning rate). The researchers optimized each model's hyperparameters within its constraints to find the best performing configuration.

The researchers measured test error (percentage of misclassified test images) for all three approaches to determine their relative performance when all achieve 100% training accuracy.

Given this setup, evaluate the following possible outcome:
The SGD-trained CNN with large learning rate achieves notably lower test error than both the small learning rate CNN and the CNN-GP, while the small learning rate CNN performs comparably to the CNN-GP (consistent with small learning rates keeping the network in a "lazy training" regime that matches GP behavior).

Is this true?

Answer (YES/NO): YES